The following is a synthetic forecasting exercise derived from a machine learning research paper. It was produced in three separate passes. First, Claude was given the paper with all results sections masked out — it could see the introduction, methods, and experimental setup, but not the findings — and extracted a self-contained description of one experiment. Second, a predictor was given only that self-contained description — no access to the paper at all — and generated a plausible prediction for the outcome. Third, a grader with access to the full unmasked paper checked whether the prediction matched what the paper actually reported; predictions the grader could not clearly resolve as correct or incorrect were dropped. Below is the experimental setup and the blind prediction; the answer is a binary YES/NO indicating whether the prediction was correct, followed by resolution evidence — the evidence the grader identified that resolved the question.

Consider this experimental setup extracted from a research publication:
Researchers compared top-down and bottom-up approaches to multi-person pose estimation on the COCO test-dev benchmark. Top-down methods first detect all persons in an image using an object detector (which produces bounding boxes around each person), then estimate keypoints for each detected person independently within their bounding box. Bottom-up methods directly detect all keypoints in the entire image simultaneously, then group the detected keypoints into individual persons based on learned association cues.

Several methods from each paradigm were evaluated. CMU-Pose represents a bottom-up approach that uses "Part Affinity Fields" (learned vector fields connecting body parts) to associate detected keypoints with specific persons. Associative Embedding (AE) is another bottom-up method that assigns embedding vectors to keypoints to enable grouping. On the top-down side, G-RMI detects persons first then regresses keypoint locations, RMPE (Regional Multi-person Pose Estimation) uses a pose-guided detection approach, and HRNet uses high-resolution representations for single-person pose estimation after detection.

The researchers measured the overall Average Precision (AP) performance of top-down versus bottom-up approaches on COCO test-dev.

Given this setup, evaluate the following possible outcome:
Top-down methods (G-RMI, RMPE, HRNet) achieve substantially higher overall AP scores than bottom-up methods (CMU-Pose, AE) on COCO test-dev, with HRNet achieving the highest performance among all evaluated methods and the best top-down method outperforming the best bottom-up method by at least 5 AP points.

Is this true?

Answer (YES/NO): NO